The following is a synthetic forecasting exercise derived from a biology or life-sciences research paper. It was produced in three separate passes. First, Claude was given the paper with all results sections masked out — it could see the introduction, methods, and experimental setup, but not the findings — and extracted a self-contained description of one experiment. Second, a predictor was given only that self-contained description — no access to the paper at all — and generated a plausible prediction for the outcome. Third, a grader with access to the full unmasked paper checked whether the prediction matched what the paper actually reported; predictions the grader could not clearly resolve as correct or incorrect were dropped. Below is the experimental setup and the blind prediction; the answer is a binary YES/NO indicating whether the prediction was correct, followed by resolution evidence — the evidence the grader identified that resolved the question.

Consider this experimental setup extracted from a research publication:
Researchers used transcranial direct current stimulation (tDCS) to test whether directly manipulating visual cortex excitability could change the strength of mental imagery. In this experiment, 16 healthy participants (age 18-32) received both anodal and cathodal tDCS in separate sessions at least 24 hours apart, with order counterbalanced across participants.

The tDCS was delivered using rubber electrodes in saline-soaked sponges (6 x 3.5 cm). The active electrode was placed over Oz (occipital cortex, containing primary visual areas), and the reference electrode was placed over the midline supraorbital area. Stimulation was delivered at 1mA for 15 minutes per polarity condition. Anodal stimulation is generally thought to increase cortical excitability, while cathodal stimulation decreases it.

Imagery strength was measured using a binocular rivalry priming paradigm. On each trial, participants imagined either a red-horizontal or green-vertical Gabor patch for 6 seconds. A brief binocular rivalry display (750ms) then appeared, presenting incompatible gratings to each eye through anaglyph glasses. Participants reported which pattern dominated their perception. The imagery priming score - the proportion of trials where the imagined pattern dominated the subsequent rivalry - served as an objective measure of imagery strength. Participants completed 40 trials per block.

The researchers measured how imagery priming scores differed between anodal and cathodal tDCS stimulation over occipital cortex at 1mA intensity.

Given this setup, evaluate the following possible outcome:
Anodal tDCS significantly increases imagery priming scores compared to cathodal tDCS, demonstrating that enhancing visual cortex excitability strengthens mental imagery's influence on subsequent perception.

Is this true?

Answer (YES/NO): NO